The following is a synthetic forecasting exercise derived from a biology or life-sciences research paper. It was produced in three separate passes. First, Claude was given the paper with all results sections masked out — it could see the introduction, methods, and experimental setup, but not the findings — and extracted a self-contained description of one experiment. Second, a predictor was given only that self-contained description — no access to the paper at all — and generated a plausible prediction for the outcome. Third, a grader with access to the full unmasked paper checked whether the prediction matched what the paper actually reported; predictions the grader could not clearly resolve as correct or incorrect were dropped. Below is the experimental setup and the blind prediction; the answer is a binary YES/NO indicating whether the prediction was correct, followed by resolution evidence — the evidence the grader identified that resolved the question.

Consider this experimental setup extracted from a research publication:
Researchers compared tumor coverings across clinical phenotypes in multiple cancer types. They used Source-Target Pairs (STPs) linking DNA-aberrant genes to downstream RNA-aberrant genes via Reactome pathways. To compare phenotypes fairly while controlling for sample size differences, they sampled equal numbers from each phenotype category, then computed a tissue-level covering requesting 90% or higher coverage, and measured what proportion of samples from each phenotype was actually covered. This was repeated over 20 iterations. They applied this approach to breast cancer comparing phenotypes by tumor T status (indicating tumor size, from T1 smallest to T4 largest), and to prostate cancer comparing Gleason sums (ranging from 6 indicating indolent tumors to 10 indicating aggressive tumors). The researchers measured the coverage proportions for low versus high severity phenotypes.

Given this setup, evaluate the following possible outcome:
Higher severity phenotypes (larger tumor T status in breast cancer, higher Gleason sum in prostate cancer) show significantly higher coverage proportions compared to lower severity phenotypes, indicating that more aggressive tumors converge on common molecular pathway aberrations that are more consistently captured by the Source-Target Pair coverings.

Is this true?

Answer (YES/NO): YES